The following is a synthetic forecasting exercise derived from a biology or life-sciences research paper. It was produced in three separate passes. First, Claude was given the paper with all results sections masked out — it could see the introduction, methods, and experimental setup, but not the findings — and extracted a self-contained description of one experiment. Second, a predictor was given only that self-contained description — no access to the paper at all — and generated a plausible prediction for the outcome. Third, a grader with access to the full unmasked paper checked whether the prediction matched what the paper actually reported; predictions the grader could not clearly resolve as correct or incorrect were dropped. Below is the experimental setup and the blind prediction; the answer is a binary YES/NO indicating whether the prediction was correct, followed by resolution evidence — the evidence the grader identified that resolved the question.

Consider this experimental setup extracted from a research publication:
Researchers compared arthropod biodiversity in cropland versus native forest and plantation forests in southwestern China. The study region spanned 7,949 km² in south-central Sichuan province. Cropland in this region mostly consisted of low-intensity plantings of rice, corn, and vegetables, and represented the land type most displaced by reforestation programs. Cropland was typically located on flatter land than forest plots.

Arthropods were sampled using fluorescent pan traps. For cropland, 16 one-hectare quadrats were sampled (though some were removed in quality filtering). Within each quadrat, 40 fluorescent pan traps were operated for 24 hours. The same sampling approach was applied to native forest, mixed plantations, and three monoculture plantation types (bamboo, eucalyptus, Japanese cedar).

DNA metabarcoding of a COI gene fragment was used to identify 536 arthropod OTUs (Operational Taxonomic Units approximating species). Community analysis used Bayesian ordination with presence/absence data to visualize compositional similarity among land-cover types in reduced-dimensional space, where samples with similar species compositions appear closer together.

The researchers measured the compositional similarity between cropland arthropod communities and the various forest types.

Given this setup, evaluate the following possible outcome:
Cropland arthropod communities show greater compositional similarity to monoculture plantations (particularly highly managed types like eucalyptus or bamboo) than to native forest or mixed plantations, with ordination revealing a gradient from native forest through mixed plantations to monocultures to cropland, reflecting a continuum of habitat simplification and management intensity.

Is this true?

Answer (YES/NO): NO